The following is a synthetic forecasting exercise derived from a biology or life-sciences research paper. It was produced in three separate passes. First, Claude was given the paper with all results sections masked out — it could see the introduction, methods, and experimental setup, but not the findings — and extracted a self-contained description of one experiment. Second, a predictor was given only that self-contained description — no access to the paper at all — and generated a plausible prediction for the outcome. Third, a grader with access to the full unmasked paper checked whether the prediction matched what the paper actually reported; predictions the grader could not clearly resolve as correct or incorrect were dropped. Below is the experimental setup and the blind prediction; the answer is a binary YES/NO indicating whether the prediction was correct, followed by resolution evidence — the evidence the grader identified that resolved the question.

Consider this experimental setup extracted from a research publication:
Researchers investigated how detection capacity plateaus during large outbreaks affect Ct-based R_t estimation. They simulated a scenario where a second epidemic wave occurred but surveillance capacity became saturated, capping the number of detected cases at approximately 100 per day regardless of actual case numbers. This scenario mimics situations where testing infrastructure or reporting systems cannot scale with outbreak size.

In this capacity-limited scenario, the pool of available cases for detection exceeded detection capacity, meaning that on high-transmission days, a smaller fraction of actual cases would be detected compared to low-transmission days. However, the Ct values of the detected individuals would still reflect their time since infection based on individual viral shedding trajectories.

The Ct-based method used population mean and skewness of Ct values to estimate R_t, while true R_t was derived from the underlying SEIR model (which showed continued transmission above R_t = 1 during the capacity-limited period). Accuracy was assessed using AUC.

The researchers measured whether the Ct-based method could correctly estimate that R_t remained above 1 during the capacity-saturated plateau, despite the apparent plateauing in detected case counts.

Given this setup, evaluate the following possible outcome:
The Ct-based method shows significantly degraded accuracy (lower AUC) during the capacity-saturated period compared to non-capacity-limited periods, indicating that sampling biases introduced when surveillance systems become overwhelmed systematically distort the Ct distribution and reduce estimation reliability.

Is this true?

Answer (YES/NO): NO